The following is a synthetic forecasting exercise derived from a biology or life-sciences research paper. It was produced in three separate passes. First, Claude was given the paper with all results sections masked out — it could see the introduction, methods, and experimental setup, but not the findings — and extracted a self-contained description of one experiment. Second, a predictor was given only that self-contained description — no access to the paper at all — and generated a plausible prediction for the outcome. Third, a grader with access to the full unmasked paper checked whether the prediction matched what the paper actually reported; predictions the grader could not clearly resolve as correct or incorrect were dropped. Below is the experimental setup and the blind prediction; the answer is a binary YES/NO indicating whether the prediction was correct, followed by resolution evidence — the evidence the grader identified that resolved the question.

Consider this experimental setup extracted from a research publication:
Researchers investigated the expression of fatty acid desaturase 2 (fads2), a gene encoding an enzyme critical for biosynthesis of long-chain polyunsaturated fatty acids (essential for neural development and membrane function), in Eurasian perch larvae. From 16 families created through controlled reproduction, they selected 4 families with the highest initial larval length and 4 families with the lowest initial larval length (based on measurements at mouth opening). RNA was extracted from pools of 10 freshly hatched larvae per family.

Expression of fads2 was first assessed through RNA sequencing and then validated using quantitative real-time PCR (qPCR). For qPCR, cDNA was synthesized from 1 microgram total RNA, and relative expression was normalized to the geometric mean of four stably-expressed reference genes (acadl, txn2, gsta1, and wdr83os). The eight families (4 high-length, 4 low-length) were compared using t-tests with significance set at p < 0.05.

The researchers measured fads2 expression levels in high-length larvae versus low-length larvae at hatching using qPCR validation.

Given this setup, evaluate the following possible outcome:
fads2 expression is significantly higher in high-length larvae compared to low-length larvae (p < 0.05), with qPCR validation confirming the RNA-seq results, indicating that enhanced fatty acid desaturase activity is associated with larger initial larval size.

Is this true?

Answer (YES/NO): YES